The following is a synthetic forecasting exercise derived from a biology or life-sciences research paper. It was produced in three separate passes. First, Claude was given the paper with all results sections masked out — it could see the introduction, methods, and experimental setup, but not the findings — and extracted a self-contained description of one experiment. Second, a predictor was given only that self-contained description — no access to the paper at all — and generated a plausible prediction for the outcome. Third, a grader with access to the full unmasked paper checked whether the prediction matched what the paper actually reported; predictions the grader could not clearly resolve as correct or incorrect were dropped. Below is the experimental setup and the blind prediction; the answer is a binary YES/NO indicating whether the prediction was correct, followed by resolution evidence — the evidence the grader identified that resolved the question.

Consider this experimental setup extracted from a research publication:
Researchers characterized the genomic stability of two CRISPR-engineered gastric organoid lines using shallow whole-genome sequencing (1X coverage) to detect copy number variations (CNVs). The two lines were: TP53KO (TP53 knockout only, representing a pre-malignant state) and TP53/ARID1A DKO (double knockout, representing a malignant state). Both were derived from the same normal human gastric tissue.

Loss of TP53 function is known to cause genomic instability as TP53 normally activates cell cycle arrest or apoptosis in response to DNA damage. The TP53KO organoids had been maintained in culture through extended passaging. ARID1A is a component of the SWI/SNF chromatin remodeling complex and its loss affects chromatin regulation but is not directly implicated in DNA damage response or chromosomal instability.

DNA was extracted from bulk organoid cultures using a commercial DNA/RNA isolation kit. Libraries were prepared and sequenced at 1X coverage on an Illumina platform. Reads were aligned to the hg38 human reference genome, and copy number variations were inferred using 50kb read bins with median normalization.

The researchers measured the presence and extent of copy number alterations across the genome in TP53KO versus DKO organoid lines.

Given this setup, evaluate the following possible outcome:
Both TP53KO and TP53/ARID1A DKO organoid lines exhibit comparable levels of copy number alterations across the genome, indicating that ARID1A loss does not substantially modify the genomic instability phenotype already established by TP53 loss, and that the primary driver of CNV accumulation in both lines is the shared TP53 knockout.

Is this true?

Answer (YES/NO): NO